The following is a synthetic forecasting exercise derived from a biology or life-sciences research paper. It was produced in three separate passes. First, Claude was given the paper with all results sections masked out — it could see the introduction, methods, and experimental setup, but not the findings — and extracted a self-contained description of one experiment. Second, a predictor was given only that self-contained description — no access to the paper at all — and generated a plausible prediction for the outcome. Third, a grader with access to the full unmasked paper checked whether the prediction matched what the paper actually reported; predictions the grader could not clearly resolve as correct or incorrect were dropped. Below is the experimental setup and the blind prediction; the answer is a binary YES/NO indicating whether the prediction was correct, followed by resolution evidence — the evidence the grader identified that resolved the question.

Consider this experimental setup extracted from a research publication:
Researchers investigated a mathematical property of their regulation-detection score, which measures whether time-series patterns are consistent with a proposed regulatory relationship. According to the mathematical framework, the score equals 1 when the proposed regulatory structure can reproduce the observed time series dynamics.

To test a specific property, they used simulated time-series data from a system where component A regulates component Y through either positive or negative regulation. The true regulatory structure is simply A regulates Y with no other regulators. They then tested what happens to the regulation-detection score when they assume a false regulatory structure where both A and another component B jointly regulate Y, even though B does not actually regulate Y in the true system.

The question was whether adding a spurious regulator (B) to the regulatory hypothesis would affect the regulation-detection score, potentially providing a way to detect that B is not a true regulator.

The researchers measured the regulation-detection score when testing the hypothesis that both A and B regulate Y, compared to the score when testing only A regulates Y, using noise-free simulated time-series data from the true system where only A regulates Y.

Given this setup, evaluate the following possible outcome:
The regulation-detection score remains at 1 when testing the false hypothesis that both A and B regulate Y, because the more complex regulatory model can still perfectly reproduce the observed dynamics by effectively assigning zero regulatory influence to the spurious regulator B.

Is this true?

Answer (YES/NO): YES